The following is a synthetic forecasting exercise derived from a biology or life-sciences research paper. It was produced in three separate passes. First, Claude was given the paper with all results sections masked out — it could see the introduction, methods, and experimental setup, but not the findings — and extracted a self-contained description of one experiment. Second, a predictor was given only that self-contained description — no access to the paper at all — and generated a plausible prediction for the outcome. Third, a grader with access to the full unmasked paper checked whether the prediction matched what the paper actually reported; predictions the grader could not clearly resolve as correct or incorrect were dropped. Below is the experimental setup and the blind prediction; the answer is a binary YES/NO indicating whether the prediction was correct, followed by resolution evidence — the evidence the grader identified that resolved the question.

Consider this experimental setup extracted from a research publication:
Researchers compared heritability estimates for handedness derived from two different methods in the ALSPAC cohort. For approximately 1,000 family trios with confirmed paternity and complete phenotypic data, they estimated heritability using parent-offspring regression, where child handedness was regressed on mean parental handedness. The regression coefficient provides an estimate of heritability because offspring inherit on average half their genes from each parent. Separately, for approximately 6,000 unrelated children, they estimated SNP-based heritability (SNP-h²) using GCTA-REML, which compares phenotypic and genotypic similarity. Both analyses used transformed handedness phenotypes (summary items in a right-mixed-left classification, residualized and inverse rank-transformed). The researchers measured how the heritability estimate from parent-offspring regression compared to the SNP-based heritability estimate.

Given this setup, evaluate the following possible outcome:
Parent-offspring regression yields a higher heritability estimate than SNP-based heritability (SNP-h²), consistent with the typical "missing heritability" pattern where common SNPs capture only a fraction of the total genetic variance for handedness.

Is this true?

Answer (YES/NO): YES